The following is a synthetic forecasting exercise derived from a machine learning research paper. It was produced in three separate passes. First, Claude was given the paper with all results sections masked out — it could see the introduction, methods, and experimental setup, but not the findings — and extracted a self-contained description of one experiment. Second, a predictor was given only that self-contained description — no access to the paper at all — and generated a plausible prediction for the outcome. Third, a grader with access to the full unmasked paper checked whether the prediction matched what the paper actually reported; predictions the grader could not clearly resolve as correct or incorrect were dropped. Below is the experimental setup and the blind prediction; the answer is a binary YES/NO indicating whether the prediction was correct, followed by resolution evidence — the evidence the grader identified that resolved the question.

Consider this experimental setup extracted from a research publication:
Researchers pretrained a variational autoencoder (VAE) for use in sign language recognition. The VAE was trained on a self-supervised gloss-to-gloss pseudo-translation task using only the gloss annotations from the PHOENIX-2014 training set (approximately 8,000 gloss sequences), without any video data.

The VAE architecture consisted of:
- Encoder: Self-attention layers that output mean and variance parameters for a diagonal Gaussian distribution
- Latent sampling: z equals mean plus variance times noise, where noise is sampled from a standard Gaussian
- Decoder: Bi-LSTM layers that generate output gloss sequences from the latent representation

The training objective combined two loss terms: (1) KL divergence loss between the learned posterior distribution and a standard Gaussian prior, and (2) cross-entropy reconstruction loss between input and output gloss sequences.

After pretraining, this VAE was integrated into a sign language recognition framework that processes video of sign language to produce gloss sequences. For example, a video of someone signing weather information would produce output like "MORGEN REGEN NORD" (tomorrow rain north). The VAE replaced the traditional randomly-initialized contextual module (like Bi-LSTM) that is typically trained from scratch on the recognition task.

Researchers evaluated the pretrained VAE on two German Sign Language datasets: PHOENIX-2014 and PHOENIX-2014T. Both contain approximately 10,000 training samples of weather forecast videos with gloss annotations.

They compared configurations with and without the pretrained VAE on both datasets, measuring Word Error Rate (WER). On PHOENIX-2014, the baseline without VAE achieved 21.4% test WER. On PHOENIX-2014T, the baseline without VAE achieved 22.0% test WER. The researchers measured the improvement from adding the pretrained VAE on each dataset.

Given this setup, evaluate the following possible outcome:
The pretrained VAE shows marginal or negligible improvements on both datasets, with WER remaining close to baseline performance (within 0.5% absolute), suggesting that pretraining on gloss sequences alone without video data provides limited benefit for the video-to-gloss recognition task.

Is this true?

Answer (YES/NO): NO